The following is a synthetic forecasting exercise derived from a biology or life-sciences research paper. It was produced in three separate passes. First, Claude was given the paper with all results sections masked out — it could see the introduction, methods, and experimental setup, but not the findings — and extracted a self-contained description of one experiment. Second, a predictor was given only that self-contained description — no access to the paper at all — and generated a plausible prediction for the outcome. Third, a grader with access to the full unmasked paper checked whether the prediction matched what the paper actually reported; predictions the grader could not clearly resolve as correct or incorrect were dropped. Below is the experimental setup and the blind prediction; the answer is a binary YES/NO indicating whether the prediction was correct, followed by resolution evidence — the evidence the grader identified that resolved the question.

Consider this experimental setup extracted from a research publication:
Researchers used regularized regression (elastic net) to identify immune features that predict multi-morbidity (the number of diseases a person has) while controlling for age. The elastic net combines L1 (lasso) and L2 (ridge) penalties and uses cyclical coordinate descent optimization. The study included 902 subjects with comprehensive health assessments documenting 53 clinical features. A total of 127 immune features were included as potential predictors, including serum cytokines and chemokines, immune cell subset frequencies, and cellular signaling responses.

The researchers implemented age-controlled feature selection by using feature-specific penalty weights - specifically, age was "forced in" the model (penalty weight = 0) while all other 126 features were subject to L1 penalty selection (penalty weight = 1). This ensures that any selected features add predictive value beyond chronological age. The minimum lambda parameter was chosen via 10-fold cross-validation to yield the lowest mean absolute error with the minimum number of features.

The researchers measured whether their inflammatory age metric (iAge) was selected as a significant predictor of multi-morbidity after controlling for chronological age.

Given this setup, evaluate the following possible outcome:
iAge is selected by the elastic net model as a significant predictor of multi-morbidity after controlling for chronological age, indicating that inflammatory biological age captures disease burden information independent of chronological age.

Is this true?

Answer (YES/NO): YES